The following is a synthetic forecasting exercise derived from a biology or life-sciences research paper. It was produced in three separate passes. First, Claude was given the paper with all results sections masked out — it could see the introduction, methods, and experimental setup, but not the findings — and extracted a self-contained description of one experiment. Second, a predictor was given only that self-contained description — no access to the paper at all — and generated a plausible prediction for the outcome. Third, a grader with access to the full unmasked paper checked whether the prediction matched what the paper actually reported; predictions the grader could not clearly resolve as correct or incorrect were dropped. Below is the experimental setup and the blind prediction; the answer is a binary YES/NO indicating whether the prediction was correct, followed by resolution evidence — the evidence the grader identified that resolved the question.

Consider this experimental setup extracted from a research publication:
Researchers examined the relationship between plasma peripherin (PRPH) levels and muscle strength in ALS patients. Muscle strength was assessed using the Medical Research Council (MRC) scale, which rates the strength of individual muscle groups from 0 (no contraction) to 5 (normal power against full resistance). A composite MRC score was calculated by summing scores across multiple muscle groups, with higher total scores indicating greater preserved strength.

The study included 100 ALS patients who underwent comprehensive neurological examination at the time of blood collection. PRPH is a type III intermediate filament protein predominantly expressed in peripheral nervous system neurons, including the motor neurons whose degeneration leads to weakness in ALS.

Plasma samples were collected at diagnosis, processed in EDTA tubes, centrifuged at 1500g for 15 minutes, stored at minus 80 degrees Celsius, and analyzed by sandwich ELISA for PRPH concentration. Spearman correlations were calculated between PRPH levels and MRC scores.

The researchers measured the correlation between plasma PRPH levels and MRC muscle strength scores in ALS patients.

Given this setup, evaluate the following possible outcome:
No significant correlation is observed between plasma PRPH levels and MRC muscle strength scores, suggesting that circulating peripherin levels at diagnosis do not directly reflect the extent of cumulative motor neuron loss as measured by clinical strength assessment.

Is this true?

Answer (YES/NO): YES